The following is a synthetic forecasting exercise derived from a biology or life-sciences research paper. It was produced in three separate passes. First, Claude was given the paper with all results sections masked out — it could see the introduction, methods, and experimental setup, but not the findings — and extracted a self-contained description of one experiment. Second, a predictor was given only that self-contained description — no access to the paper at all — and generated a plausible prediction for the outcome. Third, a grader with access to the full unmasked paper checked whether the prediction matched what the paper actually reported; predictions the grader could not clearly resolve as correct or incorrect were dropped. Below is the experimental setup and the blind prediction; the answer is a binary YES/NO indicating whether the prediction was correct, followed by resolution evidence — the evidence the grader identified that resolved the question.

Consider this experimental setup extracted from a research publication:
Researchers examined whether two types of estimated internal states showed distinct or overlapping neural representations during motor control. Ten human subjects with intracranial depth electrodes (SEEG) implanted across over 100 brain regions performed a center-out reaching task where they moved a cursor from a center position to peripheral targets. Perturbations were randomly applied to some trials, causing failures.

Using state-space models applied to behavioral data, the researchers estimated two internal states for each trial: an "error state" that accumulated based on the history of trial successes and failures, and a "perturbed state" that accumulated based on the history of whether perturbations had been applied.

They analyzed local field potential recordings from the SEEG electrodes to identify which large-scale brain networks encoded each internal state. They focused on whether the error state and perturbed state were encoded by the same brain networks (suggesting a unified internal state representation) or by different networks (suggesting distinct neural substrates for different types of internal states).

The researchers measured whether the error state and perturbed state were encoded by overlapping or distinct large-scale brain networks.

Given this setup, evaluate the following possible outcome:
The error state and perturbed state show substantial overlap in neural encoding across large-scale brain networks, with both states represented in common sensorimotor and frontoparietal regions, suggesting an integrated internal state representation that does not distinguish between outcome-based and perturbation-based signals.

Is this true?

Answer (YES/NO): NO